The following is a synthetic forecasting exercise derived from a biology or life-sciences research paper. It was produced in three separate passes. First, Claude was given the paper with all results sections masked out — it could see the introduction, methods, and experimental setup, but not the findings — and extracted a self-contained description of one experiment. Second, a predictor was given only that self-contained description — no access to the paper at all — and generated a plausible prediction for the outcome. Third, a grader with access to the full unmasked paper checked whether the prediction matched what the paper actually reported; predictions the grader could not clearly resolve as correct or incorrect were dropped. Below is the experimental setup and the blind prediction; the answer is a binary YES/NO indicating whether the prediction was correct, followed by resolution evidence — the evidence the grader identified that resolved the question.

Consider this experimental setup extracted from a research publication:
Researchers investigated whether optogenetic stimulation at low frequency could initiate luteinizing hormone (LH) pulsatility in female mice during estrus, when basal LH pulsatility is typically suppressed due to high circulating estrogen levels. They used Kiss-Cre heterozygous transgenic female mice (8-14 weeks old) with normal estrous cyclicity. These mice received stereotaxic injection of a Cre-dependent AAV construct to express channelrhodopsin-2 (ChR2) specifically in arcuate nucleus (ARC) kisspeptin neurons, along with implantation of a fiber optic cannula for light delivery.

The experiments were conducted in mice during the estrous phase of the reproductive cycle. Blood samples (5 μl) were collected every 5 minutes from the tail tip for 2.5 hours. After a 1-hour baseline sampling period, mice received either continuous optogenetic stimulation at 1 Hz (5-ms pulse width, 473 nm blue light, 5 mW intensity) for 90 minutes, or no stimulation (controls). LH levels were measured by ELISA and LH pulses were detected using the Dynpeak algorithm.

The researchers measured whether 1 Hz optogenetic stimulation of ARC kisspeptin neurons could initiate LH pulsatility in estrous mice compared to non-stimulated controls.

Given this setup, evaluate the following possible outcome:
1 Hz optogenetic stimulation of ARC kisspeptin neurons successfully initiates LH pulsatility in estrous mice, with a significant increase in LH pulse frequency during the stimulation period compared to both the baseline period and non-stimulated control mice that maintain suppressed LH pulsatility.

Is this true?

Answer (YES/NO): YES